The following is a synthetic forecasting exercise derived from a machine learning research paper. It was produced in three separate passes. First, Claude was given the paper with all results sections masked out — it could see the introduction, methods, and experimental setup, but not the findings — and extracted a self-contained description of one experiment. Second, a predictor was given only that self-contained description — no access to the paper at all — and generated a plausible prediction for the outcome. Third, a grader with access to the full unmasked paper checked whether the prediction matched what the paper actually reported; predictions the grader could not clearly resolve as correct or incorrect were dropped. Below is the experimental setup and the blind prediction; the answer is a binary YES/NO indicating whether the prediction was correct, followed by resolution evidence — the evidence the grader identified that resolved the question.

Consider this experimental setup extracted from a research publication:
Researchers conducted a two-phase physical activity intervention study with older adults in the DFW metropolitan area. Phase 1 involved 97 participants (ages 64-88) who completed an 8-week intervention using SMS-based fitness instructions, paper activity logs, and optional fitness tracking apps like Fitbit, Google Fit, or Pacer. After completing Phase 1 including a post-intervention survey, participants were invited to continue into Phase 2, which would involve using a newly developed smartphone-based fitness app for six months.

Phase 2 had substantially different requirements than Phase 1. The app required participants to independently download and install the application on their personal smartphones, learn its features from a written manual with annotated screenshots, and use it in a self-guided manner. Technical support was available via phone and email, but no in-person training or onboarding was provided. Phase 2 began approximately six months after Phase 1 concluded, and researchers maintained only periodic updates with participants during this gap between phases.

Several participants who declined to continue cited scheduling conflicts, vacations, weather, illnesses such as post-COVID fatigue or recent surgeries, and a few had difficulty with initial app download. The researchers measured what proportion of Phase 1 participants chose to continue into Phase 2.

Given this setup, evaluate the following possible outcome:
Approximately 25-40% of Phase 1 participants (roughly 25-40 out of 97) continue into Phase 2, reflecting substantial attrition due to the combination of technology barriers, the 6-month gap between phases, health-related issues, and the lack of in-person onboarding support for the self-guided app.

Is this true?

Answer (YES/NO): YES